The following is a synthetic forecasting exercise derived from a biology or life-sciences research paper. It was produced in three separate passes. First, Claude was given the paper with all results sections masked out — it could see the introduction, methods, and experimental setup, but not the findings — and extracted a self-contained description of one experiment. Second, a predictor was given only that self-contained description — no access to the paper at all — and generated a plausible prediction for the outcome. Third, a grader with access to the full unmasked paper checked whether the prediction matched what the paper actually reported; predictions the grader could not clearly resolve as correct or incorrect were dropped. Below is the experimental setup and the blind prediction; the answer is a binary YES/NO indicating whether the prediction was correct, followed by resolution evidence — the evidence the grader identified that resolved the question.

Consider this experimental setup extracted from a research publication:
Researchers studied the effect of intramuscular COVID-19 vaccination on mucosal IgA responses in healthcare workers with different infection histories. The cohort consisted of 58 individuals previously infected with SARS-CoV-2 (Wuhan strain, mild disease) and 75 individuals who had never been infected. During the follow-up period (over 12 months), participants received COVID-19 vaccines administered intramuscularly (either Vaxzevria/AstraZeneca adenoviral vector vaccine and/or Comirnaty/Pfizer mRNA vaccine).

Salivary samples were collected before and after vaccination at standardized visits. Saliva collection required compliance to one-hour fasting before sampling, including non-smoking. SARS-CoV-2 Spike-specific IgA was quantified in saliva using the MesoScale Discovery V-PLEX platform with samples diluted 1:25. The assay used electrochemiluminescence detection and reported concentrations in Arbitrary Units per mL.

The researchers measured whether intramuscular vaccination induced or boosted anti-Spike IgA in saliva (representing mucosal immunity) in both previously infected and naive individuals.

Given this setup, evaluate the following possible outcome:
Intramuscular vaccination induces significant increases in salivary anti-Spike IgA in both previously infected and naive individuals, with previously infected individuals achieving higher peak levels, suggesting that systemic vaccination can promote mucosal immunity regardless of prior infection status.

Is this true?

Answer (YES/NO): NO